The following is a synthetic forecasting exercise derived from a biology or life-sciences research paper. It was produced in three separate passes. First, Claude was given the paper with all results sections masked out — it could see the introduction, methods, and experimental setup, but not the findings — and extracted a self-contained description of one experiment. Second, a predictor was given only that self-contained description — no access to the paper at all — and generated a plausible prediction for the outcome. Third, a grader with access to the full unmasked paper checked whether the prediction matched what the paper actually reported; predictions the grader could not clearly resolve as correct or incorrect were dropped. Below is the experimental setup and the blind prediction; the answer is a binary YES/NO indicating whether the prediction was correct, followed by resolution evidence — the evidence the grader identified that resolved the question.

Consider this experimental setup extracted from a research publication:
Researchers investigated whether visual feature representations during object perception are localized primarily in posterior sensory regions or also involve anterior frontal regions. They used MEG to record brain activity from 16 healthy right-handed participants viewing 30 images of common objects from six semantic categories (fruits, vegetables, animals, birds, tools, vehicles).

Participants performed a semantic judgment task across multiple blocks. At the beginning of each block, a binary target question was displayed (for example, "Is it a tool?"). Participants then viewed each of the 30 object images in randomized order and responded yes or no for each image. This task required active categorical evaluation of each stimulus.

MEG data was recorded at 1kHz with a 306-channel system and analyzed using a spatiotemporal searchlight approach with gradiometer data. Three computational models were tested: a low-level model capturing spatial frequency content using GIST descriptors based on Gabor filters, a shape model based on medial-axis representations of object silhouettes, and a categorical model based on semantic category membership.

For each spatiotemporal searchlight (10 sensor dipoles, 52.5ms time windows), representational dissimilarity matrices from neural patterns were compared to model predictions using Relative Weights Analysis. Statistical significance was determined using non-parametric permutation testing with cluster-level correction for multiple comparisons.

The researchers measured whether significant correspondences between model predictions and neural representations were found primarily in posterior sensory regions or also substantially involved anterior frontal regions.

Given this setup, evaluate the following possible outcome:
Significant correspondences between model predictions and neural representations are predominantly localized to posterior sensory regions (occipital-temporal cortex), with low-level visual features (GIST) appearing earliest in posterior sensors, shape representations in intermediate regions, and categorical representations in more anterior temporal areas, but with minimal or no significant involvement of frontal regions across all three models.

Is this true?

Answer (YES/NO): NO